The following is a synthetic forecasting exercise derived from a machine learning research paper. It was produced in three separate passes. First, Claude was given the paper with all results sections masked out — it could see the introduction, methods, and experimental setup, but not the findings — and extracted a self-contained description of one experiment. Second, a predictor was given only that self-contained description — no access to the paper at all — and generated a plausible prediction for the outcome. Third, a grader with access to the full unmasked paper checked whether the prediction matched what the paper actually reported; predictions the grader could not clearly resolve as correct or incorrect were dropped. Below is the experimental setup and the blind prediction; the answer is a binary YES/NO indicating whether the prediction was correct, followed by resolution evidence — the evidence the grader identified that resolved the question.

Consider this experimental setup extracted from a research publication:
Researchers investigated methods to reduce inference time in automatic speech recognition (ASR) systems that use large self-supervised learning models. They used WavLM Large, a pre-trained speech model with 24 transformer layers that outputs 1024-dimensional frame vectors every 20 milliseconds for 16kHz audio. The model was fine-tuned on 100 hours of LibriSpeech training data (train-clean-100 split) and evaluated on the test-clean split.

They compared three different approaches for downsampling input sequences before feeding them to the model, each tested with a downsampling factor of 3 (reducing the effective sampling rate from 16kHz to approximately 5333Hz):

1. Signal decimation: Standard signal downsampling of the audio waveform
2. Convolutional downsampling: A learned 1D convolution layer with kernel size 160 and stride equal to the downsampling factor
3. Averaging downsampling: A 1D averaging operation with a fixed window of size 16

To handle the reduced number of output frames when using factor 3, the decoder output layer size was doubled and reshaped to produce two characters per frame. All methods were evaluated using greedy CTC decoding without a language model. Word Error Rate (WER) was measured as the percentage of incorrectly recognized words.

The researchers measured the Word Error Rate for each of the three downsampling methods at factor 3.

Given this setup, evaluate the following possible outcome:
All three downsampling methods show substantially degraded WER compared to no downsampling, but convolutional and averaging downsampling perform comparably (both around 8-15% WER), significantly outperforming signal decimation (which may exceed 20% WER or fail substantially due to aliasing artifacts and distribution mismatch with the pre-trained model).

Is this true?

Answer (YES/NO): NO